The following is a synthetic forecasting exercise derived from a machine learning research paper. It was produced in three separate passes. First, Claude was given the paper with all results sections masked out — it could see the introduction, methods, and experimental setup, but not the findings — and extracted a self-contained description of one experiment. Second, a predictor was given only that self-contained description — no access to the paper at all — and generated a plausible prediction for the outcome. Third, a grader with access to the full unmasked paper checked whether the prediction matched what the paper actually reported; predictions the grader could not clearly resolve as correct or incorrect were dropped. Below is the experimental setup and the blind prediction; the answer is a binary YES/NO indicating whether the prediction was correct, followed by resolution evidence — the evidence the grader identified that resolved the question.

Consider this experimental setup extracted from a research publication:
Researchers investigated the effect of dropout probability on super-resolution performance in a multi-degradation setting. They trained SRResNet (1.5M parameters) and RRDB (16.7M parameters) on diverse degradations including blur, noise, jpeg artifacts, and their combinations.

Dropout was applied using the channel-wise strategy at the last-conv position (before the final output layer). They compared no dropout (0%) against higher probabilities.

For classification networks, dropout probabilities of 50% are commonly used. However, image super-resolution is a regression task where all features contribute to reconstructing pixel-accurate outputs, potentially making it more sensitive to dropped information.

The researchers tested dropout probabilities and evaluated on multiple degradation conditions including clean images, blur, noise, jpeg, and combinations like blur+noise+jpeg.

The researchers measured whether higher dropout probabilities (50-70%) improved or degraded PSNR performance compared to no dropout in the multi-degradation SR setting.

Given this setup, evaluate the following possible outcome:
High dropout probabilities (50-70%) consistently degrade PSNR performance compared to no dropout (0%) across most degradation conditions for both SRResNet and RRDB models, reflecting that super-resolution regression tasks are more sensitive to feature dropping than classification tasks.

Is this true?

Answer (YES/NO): NO